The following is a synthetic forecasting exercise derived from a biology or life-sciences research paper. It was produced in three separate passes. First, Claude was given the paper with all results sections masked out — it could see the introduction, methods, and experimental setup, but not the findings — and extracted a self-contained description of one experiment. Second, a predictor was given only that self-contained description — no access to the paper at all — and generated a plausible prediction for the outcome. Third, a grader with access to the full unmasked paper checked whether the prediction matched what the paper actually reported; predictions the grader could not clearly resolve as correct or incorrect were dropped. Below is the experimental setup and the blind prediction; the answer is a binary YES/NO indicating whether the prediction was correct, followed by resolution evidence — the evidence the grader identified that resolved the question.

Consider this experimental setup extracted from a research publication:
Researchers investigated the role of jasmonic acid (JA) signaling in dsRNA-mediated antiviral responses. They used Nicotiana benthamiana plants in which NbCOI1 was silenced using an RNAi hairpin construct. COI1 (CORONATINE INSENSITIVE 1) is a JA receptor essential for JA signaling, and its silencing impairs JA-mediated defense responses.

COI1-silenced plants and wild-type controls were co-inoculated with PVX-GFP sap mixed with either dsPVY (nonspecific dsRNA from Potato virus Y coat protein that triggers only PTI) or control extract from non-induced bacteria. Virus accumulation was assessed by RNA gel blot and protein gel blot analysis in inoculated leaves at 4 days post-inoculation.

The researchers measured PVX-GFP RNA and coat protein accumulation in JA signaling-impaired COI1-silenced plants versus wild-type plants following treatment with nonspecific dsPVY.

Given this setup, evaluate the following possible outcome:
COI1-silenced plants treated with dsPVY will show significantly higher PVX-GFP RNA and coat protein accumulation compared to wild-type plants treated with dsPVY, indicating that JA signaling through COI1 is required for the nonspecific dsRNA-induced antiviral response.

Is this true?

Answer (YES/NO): NO